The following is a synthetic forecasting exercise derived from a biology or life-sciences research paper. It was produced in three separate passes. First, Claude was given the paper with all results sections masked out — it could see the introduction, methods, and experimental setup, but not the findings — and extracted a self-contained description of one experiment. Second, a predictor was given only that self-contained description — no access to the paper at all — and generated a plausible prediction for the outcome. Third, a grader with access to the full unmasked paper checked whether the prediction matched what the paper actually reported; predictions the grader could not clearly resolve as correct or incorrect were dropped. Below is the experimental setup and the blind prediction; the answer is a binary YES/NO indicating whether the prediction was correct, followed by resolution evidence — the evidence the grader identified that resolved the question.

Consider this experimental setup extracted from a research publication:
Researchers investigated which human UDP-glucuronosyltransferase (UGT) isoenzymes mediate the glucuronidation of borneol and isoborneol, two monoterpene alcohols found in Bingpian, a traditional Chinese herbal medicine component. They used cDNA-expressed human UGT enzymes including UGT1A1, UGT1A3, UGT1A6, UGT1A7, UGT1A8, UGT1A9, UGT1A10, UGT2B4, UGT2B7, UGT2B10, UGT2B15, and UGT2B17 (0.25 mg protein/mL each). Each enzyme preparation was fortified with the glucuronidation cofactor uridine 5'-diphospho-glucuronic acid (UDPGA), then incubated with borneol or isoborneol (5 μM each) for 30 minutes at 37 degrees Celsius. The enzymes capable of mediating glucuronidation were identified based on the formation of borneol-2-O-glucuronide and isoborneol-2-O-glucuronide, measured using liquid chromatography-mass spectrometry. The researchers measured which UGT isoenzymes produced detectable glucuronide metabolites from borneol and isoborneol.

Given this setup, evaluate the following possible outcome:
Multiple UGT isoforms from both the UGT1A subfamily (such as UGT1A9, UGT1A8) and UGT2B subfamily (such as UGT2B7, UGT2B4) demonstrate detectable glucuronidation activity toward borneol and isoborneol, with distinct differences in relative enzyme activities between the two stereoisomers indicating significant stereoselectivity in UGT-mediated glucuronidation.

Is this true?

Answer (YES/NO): NO